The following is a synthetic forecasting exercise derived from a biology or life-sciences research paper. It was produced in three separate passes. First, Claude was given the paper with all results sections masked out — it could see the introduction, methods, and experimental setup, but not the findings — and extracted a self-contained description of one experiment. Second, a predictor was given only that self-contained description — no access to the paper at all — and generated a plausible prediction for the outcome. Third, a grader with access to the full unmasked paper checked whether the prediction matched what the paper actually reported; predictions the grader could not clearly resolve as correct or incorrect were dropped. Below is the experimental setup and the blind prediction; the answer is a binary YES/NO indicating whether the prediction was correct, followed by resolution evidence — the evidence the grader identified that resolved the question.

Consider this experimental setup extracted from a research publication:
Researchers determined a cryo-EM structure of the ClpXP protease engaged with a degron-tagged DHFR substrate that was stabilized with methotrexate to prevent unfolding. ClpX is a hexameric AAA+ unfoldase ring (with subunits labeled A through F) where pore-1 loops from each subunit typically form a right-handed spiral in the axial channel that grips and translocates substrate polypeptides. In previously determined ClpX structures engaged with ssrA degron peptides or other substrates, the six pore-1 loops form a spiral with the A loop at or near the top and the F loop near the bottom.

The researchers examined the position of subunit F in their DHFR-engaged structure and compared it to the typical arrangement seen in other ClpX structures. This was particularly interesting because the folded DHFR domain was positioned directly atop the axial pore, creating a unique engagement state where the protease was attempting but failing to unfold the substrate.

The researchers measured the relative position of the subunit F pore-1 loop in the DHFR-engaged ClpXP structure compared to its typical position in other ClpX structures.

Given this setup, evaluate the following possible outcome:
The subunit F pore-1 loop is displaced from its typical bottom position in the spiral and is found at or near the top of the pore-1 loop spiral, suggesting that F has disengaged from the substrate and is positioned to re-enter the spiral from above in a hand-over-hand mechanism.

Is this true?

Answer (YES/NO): YES